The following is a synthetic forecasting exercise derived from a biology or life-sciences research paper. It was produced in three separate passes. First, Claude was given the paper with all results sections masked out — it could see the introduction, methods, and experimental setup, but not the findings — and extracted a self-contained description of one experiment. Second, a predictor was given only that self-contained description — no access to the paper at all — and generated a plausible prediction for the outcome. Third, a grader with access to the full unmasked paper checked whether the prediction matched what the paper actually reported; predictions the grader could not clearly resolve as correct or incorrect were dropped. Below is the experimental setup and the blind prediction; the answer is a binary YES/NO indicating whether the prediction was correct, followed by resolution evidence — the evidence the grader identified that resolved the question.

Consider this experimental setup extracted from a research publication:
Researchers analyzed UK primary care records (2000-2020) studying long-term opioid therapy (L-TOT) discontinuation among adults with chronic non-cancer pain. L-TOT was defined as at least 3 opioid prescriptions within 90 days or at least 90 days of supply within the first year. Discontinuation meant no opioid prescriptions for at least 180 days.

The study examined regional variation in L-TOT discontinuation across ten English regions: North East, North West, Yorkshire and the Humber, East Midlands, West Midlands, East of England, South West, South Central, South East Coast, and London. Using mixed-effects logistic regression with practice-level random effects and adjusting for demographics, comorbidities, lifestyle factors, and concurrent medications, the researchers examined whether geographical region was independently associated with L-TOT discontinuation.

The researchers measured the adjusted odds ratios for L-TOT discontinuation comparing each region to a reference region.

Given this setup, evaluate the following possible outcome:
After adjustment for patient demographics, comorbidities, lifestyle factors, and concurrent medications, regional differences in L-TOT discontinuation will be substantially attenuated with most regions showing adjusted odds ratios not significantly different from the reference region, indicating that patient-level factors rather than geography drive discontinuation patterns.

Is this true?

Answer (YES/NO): NO